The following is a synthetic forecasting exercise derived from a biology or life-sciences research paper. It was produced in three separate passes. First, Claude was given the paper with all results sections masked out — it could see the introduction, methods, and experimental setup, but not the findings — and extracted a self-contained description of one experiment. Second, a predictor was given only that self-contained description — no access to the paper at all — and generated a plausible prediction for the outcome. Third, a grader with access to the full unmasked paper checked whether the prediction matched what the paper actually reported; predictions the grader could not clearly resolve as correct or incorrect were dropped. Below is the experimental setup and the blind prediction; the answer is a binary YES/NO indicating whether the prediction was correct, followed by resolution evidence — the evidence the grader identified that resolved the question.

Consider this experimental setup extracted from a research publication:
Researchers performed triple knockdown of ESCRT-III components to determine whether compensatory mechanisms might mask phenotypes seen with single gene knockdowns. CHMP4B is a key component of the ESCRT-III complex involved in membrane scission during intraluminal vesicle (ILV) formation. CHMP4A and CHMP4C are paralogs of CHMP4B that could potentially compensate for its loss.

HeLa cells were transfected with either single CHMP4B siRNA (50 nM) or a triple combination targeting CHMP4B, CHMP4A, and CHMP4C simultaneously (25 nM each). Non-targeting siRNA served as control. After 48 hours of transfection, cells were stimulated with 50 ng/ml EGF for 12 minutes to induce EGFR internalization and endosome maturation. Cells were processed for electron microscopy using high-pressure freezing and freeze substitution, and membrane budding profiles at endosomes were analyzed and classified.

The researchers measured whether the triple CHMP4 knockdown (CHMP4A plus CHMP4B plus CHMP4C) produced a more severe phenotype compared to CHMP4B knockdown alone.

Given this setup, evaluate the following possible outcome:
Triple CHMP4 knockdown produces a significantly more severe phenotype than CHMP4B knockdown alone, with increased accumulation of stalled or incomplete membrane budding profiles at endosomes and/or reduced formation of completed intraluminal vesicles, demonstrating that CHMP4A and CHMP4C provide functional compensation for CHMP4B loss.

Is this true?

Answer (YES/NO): NO